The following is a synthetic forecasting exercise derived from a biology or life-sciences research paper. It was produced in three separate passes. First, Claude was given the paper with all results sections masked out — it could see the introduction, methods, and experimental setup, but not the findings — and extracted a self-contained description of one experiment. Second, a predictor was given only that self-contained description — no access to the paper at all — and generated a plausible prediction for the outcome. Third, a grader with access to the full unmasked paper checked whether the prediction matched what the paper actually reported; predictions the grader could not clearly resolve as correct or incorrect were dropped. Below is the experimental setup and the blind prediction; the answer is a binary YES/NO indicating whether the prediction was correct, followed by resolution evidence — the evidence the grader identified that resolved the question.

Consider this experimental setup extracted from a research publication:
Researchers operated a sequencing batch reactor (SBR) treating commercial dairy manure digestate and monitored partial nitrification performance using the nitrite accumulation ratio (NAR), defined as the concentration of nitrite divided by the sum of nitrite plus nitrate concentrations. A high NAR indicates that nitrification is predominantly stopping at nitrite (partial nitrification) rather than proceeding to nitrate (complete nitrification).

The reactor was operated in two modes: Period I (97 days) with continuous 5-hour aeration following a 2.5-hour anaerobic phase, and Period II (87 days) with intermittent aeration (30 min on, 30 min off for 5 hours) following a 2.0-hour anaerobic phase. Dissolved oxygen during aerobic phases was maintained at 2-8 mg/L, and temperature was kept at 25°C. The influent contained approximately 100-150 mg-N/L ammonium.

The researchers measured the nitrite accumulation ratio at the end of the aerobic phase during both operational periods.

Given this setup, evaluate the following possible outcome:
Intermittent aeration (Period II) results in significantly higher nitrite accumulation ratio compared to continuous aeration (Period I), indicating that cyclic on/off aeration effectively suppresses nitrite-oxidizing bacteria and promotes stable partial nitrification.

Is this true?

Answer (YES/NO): NO